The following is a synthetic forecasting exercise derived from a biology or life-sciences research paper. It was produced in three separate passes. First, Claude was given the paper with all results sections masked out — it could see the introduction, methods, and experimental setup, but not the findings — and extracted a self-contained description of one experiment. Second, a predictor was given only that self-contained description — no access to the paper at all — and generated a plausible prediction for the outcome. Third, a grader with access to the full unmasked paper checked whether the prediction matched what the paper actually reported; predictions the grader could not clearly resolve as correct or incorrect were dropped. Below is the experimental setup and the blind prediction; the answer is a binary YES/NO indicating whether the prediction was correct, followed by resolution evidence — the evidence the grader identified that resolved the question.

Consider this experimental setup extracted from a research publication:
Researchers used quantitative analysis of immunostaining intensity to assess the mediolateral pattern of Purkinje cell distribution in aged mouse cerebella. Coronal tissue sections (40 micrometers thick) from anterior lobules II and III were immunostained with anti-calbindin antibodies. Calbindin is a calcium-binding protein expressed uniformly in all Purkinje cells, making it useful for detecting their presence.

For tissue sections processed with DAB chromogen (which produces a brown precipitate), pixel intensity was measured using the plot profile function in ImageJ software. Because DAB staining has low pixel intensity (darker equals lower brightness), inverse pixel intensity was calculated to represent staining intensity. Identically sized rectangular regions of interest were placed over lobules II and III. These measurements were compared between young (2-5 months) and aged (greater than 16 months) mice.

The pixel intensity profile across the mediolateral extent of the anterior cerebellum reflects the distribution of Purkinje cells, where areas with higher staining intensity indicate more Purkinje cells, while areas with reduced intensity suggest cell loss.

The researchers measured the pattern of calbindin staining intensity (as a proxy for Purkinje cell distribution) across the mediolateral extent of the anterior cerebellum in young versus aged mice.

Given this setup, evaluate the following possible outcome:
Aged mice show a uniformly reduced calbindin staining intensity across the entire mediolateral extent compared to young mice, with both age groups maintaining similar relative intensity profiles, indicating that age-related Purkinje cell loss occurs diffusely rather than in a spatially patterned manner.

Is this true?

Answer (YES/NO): NO